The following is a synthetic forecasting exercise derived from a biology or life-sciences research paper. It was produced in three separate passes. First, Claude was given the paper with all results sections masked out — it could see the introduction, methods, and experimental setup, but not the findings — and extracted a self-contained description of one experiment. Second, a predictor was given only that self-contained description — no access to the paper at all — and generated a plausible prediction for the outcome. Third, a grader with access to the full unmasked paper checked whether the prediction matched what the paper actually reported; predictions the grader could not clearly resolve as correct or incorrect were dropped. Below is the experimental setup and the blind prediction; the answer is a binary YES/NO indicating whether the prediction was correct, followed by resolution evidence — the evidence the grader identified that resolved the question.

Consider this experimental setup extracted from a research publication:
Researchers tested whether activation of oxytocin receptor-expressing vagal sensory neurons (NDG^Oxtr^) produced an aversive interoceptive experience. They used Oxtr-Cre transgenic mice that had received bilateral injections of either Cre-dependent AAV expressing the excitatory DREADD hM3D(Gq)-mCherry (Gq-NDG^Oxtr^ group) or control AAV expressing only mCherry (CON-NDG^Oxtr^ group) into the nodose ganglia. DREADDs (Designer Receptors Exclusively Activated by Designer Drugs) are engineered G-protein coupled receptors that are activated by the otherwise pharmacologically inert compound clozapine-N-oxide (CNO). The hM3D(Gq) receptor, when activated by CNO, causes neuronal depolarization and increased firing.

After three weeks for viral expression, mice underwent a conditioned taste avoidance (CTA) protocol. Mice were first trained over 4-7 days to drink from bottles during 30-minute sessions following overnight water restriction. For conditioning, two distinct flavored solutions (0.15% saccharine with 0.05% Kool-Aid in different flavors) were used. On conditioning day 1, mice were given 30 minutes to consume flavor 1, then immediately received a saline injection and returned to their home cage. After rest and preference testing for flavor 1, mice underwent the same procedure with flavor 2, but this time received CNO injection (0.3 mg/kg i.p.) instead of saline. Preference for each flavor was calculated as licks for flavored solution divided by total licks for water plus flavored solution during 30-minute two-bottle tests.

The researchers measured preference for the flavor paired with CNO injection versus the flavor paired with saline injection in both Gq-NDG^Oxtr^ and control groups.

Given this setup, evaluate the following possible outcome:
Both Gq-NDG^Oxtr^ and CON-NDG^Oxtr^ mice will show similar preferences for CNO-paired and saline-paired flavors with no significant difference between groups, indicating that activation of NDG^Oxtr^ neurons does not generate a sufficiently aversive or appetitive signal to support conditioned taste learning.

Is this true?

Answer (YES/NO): NO